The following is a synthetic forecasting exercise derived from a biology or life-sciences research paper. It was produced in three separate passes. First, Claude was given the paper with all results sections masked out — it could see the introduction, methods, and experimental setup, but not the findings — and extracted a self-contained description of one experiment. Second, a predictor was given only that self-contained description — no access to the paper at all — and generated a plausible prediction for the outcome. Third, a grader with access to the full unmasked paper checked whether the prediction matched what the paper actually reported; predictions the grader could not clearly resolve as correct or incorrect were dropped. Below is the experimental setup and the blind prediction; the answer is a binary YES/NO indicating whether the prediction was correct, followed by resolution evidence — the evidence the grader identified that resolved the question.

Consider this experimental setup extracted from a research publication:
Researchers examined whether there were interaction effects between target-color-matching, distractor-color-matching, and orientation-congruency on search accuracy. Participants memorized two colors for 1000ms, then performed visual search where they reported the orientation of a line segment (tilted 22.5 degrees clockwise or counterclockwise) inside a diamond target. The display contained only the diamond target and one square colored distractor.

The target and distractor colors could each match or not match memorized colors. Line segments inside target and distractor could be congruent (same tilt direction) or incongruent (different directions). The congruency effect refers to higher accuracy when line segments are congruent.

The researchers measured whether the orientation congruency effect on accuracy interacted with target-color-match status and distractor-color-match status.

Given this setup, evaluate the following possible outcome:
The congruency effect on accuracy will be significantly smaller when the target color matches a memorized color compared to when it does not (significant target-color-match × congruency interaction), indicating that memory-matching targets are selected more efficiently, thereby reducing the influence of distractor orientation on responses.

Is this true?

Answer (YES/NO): YES